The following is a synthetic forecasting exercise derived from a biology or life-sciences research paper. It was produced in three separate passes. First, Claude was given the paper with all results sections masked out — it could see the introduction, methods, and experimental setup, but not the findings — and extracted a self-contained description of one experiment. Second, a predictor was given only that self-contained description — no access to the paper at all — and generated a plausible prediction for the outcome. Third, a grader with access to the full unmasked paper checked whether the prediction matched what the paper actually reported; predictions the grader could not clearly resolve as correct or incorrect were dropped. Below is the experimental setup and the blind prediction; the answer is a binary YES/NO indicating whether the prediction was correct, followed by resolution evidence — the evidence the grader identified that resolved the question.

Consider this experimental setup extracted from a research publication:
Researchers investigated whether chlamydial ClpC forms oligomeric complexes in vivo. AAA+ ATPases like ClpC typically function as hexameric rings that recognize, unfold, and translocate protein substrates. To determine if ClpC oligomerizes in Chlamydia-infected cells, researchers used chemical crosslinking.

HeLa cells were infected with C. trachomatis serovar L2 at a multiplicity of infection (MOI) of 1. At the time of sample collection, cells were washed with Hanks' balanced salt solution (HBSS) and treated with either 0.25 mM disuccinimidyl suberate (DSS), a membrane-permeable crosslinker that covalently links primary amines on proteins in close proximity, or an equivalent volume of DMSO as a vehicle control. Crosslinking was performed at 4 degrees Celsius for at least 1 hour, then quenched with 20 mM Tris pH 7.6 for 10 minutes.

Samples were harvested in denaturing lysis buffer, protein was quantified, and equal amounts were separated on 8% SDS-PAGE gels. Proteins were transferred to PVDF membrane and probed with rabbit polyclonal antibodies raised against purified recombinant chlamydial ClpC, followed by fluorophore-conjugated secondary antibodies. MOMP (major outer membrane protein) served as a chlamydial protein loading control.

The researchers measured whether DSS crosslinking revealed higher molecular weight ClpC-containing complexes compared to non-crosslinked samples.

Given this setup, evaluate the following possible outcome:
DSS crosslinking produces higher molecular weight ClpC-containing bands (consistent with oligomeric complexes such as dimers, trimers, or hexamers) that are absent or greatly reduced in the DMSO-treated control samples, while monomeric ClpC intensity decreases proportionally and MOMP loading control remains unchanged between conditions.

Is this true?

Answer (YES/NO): NO